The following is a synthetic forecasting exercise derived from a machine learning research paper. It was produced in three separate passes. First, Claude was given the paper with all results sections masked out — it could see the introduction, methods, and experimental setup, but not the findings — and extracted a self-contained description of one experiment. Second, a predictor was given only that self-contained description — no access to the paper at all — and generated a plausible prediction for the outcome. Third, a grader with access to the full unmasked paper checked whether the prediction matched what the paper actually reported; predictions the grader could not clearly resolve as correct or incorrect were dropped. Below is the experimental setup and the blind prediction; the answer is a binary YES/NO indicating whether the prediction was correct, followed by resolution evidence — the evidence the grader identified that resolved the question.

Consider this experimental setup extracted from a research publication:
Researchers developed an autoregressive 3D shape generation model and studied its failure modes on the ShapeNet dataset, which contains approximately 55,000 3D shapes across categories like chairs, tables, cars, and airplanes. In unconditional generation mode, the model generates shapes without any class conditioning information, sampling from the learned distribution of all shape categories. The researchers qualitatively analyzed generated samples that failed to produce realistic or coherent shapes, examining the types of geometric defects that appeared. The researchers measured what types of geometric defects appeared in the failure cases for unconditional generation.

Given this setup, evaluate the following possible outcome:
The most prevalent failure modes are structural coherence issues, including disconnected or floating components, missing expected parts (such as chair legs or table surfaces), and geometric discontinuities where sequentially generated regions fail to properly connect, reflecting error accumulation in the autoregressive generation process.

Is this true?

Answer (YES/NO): NO